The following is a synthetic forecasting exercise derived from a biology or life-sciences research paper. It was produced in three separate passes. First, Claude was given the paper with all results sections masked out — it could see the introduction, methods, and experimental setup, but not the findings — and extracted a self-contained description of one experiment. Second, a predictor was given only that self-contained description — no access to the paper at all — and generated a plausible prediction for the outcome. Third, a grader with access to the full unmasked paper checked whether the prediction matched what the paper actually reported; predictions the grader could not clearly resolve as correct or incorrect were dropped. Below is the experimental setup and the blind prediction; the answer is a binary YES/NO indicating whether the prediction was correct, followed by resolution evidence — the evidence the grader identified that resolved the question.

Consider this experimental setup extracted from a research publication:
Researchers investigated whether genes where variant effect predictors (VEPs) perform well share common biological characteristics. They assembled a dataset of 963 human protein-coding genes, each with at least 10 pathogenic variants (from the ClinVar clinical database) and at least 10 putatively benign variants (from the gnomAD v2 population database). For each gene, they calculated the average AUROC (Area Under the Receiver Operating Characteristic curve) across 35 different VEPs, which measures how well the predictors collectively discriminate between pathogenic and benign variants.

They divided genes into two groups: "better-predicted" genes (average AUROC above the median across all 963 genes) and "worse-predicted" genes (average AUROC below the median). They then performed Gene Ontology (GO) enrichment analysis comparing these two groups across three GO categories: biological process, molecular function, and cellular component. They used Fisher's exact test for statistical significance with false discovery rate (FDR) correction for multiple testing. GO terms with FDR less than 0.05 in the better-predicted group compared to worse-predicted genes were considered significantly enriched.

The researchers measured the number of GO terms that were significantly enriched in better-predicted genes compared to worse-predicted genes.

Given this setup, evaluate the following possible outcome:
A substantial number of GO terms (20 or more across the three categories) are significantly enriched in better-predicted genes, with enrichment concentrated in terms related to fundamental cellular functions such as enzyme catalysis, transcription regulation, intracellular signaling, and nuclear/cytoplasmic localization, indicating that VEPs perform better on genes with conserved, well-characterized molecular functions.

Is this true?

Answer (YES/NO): NO